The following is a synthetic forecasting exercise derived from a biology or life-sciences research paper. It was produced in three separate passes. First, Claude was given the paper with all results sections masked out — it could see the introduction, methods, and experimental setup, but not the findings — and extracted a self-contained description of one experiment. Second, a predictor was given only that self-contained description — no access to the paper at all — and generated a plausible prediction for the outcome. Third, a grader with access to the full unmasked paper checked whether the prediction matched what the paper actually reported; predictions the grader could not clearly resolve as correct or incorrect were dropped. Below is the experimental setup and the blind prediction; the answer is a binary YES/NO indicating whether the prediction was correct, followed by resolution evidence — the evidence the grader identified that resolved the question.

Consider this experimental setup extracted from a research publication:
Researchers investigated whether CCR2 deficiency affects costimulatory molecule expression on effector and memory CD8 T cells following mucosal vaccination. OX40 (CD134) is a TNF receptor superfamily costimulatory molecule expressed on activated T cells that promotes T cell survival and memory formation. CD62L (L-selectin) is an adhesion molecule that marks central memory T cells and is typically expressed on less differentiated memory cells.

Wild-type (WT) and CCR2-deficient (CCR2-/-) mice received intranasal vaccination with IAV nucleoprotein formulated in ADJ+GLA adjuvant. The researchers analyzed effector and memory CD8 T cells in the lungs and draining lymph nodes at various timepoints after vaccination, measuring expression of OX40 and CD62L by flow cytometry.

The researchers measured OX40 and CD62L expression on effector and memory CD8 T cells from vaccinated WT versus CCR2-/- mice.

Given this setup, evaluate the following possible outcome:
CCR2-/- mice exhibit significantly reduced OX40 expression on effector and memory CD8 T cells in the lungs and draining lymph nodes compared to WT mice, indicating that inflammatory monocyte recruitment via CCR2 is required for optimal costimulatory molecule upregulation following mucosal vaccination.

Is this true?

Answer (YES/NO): NO